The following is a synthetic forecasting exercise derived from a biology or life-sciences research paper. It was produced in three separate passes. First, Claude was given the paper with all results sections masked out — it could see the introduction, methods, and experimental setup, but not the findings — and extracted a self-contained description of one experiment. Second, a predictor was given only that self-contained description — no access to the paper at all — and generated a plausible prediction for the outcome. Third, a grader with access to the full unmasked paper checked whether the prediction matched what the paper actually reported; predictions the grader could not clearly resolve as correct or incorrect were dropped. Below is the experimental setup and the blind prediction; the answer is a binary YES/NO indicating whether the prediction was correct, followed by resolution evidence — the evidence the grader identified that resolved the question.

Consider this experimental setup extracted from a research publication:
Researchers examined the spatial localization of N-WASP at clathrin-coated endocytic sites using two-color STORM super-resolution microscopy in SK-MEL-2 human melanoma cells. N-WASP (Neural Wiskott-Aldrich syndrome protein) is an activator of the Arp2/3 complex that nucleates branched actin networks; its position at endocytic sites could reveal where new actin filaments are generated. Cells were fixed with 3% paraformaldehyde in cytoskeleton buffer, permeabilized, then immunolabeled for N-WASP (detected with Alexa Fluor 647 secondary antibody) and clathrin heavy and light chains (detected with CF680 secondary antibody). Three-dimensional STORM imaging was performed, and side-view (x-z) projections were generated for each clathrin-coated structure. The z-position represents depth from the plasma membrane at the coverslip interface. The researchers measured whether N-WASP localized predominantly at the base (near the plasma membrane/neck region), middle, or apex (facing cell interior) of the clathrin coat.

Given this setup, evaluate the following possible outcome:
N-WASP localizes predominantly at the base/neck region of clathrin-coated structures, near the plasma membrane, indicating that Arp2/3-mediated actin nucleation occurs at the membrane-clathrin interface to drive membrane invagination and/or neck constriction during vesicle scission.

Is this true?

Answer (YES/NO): YES